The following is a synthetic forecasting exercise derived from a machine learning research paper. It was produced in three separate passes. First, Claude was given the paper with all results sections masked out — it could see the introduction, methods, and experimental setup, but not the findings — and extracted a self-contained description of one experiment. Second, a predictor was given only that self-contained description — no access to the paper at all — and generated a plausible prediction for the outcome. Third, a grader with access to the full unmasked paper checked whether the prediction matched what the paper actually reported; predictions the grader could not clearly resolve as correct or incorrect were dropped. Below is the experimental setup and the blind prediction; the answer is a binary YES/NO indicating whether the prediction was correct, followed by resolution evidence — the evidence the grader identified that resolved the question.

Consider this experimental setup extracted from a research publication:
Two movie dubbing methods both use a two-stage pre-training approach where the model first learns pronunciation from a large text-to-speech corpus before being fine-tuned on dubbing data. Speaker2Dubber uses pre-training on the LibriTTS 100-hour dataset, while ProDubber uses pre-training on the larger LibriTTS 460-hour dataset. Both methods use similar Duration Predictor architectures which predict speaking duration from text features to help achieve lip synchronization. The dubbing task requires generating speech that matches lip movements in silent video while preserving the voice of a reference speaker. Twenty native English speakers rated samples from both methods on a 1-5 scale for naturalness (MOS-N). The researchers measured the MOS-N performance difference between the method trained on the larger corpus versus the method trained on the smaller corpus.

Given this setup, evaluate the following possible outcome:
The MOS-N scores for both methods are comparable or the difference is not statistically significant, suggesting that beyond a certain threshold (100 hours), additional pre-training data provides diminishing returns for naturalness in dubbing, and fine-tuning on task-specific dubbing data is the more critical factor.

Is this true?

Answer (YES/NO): YES